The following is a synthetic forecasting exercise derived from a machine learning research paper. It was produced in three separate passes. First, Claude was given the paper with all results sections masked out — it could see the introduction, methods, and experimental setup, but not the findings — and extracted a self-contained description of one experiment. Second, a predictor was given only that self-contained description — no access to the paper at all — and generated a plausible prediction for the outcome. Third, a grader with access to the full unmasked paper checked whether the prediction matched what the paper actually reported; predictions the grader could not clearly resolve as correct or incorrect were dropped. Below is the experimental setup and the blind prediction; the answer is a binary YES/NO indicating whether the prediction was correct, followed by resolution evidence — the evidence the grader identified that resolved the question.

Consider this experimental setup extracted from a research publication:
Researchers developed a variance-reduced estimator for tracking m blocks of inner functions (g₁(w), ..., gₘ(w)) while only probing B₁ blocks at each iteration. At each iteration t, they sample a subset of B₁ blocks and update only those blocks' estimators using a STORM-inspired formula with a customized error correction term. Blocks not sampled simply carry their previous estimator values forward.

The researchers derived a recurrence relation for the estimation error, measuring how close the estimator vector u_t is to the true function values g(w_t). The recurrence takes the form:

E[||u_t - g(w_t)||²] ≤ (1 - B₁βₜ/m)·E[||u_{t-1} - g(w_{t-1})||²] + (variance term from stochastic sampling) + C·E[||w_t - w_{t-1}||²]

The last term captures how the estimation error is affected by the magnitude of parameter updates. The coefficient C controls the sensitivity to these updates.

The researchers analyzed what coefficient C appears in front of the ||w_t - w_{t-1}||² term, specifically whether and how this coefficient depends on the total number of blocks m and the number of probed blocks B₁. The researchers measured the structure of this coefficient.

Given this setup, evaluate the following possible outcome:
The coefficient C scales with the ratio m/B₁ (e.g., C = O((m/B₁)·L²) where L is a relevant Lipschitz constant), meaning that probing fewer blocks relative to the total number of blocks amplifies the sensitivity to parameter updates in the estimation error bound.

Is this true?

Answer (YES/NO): NO